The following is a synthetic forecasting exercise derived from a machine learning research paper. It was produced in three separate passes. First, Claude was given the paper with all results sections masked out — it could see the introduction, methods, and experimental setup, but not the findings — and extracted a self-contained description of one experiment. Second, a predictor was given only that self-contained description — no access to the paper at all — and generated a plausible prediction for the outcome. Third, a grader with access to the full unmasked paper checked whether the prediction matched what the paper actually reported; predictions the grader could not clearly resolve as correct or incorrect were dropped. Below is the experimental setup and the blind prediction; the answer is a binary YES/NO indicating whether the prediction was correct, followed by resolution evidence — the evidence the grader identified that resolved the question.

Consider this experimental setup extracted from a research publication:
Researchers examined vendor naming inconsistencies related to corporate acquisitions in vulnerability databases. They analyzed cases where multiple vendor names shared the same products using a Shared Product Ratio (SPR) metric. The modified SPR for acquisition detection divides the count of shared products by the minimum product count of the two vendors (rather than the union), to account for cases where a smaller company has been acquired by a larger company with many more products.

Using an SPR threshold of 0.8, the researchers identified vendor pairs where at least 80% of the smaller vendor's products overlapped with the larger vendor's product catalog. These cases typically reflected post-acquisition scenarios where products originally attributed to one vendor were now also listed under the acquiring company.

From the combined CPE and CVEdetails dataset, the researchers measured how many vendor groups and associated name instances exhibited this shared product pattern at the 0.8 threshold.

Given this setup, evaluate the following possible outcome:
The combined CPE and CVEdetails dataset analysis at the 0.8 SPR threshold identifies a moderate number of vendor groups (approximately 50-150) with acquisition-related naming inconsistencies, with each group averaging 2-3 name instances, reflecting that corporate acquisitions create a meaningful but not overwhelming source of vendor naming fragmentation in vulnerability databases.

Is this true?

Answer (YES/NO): NO